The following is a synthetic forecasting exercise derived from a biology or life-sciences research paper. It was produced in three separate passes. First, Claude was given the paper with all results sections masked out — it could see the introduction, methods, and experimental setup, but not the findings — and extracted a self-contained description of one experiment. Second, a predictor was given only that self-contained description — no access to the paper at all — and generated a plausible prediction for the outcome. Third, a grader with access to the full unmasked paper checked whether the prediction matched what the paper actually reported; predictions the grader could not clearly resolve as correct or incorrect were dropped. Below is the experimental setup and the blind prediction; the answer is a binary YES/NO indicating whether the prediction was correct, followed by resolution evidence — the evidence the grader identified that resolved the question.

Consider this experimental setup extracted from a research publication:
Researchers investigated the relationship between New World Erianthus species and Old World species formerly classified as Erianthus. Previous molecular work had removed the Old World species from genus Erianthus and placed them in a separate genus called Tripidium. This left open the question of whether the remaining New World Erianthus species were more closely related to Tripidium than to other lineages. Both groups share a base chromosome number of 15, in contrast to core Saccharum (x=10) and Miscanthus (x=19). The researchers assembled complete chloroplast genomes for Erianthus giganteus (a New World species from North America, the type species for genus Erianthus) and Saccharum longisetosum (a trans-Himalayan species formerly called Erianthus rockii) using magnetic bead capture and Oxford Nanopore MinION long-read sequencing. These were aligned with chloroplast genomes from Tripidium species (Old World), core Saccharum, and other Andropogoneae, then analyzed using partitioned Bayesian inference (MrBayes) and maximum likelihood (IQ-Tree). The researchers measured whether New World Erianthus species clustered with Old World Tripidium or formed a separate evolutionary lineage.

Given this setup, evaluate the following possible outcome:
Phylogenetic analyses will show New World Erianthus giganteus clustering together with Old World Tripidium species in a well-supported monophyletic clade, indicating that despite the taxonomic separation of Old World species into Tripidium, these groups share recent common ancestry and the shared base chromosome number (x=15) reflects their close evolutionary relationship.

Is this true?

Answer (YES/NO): NO